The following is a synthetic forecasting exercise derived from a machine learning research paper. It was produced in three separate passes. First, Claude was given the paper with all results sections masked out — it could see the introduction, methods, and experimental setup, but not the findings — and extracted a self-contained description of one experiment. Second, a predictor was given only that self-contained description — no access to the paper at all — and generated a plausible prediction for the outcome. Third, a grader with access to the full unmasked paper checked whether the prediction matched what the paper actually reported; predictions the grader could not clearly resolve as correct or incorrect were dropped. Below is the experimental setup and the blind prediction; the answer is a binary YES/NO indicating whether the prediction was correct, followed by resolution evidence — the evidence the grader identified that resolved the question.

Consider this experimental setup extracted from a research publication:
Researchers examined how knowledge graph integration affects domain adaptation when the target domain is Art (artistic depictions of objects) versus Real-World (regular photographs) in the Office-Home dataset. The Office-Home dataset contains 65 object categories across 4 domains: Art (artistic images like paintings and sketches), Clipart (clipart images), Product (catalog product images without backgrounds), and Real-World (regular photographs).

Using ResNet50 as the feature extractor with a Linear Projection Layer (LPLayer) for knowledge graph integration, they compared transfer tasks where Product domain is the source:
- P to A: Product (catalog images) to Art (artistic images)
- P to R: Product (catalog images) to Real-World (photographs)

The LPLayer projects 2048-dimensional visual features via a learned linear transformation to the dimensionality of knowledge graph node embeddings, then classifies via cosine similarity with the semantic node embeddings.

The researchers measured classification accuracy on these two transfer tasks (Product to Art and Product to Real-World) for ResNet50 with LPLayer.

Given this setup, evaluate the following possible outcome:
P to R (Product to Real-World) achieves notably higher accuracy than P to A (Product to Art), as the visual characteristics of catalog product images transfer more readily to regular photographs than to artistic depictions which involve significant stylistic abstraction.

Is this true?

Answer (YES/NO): YES